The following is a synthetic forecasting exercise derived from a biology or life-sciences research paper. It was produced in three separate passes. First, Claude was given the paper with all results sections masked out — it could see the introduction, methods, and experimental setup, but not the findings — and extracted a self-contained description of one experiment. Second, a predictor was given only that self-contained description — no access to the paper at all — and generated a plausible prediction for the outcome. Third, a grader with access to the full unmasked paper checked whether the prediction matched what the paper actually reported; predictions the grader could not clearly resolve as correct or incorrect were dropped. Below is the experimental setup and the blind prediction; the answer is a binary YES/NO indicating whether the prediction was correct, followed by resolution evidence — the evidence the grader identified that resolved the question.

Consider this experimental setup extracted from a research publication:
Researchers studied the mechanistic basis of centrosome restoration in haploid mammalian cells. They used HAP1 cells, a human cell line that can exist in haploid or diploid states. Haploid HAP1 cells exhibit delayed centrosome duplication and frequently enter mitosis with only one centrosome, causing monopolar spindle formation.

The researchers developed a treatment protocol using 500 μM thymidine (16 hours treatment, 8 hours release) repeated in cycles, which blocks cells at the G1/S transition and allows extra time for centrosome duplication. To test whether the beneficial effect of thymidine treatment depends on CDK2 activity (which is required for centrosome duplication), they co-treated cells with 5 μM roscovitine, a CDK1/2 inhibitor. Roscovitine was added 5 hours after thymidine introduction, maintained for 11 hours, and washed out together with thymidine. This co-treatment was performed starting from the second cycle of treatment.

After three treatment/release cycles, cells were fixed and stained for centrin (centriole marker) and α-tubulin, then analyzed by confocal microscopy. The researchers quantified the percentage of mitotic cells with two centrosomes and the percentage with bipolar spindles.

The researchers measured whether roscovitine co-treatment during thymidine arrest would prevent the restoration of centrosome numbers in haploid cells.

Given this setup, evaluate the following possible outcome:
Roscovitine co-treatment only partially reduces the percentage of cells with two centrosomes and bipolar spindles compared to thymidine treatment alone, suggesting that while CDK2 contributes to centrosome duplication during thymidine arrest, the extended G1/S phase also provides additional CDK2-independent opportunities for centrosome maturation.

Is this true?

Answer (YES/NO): NO